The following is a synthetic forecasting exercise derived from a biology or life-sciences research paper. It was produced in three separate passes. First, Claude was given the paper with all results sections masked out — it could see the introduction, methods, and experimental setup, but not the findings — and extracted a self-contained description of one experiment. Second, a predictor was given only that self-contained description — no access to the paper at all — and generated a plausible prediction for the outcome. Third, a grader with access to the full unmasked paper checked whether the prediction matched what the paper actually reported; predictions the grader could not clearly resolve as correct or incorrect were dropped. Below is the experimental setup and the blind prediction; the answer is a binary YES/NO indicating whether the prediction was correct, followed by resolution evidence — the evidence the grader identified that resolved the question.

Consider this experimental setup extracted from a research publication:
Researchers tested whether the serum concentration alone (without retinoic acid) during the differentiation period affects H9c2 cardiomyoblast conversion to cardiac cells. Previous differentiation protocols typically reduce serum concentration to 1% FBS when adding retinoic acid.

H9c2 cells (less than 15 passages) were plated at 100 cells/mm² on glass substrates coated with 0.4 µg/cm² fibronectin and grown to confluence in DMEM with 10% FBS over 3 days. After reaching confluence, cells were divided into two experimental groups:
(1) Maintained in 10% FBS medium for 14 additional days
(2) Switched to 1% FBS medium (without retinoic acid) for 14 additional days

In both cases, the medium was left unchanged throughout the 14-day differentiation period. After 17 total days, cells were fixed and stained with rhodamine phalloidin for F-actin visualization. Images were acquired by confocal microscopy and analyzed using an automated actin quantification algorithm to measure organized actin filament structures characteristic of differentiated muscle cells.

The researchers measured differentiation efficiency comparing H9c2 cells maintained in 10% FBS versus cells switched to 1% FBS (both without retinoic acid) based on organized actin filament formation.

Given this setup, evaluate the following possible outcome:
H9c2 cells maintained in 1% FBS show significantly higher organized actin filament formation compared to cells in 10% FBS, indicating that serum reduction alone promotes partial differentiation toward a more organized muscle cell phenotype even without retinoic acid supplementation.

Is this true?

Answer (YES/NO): NO